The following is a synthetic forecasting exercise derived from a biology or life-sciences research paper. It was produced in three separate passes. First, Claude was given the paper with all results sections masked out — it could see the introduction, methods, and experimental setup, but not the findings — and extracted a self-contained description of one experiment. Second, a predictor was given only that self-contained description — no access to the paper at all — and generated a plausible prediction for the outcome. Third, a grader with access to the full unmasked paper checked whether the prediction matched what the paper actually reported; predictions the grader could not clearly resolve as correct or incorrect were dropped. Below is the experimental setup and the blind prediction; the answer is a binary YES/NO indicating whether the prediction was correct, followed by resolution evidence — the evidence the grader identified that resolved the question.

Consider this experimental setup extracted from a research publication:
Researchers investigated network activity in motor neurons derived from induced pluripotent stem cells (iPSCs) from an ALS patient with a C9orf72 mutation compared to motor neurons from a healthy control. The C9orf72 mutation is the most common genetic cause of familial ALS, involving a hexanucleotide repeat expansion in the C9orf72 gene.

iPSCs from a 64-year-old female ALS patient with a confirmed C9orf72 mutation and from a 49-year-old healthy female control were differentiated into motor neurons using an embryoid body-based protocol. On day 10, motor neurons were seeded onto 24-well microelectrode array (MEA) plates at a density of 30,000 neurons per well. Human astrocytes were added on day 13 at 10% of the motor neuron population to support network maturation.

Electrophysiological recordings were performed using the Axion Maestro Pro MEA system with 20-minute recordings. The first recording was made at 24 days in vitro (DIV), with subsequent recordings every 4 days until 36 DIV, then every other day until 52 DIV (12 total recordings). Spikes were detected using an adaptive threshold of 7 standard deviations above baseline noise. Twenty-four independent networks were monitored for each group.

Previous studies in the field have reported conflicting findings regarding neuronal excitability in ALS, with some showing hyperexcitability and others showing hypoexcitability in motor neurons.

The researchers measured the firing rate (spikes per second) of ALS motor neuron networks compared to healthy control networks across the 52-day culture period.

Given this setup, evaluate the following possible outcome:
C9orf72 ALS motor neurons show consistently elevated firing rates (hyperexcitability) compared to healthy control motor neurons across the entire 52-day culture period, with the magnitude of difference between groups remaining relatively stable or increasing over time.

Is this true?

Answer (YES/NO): NO